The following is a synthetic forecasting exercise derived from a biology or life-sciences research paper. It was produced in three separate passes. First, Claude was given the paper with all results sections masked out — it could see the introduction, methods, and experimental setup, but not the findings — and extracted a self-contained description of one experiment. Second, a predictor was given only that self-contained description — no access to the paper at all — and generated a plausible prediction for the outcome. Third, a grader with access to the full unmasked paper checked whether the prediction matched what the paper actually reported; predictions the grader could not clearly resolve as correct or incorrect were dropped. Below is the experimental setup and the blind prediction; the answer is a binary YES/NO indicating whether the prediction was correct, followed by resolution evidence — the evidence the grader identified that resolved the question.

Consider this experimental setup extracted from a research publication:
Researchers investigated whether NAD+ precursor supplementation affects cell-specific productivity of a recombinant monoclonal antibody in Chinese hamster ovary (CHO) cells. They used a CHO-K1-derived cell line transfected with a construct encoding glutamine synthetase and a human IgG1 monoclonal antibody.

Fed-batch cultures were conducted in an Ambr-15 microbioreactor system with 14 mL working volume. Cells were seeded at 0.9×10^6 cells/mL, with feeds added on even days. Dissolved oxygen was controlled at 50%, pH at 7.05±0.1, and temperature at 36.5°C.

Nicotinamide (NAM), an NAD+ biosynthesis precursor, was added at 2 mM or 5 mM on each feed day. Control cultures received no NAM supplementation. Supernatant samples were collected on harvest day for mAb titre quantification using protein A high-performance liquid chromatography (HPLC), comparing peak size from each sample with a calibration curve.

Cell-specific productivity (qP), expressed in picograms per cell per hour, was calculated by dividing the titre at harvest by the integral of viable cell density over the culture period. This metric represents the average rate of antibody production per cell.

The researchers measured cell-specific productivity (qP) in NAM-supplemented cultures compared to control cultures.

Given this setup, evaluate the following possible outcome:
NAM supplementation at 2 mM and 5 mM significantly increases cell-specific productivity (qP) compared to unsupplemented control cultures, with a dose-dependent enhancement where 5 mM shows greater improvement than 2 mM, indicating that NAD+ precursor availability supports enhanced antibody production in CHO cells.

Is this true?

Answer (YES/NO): NO